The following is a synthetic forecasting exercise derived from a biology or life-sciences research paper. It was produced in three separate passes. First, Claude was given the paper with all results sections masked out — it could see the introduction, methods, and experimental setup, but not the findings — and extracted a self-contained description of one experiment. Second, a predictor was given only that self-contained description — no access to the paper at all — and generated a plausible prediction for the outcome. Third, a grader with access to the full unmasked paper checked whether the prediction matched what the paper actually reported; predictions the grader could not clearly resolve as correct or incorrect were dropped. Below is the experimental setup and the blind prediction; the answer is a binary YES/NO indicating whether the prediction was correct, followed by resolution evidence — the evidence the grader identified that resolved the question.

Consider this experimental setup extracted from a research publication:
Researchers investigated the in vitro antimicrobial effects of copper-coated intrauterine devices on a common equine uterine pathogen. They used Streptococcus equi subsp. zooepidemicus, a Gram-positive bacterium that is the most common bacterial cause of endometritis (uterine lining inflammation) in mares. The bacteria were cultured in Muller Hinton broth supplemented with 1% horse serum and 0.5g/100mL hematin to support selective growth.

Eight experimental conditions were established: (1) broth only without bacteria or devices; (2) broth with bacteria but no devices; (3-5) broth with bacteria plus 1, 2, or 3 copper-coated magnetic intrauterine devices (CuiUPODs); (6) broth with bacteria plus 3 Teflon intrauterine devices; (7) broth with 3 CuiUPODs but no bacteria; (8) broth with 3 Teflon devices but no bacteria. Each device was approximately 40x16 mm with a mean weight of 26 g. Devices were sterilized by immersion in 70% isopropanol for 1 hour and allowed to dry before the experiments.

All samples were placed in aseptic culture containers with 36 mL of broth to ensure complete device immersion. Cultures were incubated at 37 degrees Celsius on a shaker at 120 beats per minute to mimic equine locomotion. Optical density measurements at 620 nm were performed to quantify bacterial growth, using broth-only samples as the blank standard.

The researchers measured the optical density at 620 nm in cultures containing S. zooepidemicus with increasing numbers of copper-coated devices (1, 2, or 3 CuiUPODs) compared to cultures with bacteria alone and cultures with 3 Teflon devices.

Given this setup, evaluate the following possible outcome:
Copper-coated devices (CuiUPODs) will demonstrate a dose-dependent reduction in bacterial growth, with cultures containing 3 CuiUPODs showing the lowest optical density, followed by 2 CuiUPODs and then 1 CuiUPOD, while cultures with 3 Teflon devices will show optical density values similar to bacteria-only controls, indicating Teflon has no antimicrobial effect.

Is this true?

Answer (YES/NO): NO